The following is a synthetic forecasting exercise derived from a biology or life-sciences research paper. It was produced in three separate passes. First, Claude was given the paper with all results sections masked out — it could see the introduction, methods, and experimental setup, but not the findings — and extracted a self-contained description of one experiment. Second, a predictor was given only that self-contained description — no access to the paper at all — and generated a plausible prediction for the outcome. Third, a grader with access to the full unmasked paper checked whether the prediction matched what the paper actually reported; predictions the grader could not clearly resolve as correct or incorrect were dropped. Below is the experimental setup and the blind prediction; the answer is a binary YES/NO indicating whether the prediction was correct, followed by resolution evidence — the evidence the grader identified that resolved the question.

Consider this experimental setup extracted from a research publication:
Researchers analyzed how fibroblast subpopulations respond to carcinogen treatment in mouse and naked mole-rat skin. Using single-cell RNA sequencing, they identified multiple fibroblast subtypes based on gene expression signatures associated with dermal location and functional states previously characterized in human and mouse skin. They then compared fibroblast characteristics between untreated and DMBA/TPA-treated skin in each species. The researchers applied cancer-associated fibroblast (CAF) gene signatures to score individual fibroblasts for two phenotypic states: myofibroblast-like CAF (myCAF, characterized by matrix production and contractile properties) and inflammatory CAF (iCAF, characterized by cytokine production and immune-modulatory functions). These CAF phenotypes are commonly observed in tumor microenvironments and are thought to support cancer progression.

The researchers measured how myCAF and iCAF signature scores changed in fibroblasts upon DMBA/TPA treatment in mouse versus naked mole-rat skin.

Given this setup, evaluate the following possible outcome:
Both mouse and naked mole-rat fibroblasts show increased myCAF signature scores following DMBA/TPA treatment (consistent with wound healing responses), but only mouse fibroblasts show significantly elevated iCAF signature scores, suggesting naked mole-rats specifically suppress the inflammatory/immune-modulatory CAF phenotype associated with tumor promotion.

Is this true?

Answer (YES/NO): NO